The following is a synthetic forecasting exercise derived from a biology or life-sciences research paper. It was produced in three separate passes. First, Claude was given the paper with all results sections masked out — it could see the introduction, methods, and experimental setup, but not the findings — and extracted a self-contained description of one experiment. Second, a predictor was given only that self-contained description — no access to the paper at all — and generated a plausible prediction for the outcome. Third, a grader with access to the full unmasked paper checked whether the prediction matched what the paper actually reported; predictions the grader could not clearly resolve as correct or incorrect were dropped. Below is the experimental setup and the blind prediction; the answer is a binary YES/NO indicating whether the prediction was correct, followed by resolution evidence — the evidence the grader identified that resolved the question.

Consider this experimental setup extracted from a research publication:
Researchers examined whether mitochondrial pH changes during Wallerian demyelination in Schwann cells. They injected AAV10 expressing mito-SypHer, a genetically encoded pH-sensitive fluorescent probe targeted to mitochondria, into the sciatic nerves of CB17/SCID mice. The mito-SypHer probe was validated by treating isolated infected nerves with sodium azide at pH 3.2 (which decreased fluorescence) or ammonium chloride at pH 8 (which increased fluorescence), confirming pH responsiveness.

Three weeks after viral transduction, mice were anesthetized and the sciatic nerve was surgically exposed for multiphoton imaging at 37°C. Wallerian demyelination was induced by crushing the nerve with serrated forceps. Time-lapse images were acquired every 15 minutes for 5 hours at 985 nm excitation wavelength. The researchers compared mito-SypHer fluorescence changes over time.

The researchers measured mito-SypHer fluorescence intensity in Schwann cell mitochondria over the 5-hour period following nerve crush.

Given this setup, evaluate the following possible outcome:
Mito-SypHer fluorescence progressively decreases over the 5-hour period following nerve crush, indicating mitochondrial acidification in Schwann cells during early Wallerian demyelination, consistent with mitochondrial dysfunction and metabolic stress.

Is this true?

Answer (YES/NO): NO